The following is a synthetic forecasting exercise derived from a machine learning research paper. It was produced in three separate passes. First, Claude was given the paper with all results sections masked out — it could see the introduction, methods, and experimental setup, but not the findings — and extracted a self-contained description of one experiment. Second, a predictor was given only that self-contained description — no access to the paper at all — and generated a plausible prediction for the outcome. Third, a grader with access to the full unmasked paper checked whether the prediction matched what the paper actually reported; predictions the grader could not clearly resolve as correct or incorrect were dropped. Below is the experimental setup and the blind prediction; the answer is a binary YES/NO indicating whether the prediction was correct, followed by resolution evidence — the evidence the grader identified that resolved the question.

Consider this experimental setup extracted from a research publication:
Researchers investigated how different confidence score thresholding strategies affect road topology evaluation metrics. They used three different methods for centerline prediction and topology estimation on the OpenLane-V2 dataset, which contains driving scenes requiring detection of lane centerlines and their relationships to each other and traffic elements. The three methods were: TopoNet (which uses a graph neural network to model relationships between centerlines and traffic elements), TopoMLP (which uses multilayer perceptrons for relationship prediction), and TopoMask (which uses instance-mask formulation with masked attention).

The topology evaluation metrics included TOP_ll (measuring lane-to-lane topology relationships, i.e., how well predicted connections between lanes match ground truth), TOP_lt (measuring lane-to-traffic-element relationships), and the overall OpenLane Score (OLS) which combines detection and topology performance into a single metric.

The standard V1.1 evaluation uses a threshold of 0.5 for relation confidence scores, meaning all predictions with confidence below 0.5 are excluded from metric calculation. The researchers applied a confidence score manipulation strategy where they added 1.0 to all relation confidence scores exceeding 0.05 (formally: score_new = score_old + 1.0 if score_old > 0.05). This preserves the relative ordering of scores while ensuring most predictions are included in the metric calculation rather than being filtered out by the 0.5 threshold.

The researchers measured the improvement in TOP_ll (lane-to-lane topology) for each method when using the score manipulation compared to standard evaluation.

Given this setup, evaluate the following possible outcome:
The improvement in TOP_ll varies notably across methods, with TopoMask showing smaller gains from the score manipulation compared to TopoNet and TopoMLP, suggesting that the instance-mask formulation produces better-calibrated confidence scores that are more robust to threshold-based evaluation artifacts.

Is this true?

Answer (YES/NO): YES